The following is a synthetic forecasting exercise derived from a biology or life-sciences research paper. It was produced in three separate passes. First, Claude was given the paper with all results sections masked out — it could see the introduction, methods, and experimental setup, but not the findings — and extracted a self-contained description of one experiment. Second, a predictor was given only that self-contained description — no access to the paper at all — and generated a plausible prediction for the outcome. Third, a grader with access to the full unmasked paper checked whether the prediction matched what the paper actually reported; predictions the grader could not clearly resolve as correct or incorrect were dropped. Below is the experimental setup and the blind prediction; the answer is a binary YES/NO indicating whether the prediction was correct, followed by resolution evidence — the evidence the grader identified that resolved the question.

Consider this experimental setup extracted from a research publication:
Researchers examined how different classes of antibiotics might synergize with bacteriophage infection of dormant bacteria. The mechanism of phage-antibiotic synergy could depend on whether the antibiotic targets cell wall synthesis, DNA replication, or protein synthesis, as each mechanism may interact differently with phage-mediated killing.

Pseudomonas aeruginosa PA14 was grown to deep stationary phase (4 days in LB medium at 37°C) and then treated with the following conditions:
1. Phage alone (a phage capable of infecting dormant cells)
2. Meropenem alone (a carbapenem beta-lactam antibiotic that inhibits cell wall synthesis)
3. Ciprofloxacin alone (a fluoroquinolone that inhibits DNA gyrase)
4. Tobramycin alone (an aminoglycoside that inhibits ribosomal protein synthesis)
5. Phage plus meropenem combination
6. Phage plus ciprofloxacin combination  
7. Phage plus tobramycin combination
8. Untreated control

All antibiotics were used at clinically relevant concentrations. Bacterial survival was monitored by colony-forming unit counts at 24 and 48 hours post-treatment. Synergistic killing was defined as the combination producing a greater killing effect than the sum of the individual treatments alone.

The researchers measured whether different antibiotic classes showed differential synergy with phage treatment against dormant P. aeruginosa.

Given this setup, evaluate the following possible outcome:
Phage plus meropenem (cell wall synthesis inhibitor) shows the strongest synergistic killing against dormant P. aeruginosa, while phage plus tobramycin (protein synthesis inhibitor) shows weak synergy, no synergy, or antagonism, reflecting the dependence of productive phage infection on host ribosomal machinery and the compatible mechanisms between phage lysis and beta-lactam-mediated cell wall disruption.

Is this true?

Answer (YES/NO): YES